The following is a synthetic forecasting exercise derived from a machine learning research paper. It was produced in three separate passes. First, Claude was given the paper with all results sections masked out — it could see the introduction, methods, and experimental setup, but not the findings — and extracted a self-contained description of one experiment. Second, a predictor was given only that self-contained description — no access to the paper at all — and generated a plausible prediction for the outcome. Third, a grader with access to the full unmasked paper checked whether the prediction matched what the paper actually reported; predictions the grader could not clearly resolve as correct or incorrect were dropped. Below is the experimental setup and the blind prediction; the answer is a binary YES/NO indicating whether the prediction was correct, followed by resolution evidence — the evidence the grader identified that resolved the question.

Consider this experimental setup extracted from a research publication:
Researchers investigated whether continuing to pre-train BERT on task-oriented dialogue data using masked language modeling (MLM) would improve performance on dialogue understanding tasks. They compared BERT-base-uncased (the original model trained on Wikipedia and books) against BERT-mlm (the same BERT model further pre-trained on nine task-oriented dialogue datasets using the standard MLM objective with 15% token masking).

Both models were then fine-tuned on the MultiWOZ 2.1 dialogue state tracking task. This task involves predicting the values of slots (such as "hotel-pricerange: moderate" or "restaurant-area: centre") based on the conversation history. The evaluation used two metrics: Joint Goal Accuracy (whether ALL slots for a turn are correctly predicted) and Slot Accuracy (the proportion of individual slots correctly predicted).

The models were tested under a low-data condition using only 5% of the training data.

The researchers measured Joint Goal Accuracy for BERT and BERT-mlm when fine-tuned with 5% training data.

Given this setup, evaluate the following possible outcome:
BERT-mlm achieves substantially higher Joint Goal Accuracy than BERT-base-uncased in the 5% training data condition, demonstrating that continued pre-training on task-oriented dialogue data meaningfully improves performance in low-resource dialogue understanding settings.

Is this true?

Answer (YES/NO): YES